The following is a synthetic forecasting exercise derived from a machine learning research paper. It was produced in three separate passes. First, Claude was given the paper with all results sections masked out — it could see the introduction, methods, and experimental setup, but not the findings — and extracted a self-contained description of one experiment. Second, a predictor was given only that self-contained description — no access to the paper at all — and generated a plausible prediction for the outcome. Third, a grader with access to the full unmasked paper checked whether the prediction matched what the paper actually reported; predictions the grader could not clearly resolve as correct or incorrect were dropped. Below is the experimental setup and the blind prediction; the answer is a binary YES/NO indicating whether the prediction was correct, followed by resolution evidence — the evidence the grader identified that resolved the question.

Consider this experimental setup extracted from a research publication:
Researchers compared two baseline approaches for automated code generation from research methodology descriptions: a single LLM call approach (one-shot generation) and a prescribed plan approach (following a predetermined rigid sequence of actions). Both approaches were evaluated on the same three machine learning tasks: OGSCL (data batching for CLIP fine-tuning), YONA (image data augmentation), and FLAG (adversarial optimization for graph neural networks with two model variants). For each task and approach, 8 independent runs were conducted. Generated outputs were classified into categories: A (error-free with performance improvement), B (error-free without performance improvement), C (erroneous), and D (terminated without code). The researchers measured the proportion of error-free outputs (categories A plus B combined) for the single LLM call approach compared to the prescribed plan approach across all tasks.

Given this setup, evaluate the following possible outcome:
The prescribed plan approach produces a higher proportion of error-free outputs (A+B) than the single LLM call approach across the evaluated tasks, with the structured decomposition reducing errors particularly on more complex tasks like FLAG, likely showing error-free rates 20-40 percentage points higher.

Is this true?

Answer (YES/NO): NO